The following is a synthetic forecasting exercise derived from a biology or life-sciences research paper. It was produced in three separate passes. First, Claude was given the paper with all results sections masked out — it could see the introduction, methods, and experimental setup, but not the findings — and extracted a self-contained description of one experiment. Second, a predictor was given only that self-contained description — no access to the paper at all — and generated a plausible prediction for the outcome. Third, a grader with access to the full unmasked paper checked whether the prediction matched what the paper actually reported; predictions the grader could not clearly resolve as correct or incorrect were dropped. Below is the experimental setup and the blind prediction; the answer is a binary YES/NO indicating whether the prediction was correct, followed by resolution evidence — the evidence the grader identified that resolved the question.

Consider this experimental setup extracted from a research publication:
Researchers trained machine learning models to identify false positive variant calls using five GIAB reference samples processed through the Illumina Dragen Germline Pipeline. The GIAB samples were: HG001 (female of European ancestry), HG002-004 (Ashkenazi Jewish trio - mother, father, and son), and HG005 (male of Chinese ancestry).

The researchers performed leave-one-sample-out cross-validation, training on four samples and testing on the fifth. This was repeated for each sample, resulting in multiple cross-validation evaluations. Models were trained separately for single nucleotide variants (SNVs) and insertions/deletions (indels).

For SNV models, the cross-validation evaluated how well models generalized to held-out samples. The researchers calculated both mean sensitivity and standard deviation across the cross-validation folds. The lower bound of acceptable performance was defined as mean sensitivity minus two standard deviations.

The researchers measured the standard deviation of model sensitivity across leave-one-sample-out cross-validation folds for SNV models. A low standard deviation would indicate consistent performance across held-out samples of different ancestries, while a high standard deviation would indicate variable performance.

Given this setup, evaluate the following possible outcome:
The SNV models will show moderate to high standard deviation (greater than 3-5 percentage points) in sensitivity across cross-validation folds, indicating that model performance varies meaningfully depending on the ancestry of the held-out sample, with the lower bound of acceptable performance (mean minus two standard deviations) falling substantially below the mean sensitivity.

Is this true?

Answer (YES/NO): NO